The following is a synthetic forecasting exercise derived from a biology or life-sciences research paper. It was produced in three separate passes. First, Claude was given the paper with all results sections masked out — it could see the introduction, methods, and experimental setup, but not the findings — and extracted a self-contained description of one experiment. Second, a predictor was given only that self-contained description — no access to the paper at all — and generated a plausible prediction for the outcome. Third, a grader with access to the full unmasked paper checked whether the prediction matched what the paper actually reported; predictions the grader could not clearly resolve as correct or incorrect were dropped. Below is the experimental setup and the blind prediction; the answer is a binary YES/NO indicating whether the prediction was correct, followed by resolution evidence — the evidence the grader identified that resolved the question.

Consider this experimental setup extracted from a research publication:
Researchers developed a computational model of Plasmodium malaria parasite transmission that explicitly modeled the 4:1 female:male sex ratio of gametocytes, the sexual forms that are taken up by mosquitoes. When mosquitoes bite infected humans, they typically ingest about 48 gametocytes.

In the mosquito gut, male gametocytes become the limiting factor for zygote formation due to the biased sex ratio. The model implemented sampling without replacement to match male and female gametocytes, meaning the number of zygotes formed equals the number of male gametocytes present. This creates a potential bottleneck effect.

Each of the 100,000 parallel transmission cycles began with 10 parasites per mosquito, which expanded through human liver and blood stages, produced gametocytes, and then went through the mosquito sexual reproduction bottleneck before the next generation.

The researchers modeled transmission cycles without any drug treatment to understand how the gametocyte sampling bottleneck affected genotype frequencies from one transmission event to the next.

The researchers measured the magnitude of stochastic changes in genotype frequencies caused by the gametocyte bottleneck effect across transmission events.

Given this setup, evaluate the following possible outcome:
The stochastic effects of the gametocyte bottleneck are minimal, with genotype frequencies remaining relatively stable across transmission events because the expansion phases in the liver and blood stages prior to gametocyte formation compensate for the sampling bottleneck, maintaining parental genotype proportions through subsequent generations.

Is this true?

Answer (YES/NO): NO